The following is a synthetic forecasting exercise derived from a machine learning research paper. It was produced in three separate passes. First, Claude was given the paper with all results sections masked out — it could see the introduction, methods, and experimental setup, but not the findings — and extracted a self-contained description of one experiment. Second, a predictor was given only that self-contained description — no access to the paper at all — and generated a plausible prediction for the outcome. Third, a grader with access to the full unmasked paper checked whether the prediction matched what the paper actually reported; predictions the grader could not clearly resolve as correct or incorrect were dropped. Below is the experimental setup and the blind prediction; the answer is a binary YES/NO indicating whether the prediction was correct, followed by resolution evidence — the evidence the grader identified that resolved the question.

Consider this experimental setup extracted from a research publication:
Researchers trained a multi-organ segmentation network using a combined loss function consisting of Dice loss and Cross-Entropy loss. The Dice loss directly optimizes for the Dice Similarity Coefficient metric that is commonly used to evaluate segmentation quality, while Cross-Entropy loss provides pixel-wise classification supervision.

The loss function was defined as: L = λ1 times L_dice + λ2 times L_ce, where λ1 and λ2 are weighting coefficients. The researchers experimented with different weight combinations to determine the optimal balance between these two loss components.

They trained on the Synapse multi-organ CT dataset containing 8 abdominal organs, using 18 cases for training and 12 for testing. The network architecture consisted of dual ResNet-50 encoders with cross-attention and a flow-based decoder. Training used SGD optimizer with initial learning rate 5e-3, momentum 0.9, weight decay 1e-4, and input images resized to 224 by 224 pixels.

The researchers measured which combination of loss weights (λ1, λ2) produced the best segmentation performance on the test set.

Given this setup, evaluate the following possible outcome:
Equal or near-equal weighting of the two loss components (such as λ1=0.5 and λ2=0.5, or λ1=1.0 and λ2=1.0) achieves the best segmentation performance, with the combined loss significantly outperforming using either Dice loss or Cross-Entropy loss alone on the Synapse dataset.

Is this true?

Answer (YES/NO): NO